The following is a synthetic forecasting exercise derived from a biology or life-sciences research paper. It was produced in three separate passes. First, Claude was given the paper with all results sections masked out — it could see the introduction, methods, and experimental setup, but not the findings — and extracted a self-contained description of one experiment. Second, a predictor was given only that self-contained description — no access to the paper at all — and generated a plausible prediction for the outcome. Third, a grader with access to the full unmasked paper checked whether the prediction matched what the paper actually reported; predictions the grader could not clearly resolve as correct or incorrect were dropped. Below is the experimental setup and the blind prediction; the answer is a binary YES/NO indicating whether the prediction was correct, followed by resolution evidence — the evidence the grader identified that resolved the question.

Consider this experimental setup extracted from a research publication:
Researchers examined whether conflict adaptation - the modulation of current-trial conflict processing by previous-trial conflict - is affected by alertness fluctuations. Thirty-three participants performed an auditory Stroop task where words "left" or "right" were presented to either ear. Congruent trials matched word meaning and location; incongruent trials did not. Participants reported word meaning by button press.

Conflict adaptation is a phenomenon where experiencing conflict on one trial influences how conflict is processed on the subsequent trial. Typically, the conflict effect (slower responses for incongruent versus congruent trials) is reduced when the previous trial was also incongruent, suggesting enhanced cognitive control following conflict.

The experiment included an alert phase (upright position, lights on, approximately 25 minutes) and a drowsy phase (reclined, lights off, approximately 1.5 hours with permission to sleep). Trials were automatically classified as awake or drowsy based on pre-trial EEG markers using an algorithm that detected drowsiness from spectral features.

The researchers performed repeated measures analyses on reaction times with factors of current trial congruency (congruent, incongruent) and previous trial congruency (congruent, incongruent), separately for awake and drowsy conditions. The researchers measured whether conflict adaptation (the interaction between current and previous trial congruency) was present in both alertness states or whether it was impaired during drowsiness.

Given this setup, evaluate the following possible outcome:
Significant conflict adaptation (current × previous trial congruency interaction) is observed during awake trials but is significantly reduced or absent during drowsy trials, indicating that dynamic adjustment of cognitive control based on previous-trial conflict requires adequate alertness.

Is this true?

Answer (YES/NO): NO